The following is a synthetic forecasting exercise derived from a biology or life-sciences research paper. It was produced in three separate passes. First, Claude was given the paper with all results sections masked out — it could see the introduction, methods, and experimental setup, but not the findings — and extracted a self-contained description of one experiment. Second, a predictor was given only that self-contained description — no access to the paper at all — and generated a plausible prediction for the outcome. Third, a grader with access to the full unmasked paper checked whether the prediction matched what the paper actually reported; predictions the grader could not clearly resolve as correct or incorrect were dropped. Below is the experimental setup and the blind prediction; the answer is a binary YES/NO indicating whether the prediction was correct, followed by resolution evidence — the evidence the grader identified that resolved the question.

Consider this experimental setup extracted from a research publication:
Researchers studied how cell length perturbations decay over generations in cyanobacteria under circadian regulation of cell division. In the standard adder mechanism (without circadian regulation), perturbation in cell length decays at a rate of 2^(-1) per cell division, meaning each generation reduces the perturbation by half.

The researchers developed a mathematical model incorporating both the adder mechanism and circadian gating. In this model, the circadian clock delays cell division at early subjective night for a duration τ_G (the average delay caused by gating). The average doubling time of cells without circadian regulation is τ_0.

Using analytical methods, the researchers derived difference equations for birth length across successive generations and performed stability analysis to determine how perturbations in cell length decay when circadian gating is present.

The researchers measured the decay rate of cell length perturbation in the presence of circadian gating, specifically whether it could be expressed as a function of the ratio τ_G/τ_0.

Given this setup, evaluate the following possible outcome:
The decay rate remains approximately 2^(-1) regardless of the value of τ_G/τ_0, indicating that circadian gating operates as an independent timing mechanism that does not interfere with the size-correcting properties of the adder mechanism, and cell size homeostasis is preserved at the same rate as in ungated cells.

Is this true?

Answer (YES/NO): NO